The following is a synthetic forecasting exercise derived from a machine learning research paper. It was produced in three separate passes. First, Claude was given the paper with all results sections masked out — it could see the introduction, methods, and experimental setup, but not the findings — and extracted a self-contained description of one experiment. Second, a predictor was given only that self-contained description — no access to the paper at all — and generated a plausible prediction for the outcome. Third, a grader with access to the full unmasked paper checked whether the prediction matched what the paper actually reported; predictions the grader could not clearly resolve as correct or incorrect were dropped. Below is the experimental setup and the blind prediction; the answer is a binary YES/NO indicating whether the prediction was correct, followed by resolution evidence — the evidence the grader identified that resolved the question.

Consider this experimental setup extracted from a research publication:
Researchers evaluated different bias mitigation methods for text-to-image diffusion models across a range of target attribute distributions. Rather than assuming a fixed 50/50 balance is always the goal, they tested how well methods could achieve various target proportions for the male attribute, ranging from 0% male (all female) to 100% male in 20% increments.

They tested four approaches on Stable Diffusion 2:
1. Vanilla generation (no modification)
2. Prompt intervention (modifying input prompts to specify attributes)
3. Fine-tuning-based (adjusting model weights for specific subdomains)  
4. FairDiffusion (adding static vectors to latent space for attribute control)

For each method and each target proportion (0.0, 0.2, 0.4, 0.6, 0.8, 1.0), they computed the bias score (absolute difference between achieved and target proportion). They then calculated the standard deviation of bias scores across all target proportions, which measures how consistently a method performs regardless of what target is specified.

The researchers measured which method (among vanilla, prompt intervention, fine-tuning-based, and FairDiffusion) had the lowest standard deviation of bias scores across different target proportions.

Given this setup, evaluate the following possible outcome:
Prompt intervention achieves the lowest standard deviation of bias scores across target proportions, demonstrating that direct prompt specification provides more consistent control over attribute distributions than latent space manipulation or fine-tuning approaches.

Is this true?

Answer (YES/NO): NO